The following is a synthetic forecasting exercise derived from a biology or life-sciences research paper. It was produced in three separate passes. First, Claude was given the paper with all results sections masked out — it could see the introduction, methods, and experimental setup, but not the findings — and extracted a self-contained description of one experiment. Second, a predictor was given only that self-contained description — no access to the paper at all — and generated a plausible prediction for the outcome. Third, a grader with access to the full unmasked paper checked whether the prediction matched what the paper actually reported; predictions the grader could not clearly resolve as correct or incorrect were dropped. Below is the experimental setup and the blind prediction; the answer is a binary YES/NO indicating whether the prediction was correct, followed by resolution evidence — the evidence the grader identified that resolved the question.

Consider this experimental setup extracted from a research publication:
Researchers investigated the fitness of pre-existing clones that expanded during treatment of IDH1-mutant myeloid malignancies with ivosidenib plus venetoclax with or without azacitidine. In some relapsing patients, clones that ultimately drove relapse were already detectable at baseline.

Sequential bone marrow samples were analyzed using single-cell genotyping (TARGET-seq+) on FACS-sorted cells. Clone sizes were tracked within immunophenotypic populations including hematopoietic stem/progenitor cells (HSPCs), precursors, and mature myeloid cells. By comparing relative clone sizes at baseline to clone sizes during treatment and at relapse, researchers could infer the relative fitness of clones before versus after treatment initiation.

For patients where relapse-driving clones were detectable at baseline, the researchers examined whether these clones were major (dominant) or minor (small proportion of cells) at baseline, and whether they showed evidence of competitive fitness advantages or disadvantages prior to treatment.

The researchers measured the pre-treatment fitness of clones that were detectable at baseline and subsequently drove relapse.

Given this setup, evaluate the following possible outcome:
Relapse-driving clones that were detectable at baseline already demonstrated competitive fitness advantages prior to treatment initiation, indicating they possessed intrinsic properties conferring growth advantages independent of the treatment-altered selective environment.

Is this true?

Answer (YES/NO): NO